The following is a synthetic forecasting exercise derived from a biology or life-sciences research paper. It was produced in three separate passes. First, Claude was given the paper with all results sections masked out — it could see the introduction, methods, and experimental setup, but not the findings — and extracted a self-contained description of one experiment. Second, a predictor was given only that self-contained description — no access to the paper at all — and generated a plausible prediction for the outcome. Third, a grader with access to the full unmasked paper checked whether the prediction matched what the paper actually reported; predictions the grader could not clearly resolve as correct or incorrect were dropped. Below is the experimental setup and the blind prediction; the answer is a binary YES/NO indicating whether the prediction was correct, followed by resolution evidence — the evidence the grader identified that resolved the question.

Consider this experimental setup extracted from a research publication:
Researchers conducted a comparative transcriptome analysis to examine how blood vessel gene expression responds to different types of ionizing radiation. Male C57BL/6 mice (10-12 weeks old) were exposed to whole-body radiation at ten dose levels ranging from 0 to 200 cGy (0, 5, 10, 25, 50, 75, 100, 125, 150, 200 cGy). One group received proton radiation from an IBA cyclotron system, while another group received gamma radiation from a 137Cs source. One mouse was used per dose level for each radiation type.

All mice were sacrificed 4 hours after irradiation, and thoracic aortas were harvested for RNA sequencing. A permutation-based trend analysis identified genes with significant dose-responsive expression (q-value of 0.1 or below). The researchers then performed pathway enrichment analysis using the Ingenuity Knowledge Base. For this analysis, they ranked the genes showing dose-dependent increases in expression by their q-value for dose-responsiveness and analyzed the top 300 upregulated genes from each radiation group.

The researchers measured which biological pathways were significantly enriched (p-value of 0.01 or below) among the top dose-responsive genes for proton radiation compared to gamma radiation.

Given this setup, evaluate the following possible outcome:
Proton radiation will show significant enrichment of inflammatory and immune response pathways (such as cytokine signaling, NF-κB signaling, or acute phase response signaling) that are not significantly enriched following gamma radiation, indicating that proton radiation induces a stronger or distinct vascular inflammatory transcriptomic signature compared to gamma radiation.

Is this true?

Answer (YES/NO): NO